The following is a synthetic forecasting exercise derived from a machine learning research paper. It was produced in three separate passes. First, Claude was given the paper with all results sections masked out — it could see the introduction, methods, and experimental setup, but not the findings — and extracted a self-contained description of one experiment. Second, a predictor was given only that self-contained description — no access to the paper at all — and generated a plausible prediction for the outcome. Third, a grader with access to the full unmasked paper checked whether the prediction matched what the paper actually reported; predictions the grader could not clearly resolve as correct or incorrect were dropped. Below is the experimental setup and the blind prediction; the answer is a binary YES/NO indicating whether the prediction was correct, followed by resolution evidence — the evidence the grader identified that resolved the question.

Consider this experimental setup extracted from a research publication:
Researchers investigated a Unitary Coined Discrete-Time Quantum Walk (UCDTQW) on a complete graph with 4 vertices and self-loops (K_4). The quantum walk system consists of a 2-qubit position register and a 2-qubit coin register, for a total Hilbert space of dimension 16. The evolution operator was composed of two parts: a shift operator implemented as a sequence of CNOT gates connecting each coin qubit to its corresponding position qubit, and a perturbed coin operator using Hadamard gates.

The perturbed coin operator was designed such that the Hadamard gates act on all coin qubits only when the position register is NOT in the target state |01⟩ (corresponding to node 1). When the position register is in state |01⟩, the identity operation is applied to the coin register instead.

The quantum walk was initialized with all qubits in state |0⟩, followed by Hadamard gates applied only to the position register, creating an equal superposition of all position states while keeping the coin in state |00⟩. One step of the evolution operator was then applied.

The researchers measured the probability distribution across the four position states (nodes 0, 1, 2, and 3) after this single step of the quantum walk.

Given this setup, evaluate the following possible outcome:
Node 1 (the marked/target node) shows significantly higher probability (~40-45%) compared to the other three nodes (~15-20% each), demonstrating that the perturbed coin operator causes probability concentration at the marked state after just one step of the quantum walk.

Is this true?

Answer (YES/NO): NO